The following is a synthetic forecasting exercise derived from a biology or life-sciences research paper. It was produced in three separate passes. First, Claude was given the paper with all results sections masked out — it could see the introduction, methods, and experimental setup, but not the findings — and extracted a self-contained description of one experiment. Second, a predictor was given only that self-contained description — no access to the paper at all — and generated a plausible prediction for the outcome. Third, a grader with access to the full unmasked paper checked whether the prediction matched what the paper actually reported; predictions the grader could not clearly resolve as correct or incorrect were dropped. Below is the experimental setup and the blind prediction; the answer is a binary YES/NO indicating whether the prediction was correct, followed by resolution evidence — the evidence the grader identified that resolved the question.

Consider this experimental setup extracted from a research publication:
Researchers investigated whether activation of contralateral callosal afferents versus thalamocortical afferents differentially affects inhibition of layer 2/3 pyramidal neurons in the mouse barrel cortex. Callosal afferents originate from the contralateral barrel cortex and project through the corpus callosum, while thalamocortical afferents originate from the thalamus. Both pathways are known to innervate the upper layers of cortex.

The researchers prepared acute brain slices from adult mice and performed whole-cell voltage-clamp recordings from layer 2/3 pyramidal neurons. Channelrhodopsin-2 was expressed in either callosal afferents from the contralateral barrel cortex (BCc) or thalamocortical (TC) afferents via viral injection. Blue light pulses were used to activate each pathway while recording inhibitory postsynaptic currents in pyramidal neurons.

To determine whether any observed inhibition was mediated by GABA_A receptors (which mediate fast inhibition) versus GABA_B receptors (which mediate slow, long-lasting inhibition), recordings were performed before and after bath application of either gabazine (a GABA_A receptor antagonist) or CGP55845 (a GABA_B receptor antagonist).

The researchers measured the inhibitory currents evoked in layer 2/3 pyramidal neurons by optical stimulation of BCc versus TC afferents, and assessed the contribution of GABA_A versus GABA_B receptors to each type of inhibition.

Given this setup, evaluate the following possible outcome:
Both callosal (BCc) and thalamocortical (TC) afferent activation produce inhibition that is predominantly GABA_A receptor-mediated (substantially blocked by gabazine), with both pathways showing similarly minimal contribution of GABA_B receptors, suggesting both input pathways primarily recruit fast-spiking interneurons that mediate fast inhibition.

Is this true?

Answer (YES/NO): NO